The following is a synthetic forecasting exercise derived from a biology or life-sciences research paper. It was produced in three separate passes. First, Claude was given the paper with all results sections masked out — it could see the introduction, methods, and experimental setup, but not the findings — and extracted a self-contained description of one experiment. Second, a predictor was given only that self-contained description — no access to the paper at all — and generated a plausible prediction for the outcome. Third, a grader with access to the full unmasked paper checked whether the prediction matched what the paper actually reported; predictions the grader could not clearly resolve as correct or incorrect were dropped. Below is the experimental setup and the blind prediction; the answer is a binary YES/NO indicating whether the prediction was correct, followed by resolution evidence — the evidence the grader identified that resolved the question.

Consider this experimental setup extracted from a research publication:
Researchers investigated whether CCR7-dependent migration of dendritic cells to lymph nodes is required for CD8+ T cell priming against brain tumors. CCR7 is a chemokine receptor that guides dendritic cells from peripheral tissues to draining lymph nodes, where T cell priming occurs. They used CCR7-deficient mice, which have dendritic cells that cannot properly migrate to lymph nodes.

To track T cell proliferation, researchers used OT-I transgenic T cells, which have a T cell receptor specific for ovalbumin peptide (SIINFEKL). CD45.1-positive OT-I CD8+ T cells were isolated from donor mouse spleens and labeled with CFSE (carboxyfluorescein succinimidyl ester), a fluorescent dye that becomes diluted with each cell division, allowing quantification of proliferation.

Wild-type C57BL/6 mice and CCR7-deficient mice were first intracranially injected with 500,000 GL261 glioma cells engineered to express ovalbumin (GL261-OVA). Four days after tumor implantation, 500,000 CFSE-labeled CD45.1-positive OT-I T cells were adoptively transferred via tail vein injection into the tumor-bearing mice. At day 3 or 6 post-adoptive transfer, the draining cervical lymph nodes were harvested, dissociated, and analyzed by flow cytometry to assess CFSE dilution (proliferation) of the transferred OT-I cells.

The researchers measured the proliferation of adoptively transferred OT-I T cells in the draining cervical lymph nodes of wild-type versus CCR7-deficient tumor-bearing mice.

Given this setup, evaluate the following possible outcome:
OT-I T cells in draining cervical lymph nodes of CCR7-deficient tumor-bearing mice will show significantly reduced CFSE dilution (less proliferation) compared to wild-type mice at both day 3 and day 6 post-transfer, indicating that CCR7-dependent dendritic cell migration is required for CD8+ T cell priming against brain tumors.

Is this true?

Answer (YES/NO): NO